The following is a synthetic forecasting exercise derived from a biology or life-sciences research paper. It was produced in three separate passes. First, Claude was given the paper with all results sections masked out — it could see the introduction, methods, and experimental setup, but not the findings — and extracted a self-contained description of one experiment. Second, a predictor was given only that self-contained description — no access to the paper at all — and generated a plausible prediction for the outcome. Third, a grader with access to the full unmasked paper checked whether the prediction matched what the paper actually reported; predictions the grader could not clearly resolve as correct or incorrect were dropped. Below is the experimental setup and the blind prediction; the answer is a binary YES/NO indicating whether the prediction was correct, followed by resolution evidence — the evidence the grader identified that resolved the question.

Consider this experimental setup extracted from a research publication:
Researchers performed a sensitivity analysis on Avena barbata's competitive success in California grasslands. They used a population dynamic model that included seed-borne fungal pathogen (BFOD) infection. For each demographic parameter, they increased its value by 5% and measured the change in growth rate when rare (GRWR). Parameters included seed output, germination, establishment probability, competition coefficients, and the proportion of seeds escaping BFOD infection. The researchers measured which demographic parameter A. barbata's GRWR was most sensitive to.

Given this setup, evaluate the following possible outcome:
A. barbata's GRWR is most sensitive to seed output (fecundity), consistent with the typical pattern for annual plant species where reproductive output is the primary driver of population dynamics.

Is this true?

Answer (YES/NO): NO